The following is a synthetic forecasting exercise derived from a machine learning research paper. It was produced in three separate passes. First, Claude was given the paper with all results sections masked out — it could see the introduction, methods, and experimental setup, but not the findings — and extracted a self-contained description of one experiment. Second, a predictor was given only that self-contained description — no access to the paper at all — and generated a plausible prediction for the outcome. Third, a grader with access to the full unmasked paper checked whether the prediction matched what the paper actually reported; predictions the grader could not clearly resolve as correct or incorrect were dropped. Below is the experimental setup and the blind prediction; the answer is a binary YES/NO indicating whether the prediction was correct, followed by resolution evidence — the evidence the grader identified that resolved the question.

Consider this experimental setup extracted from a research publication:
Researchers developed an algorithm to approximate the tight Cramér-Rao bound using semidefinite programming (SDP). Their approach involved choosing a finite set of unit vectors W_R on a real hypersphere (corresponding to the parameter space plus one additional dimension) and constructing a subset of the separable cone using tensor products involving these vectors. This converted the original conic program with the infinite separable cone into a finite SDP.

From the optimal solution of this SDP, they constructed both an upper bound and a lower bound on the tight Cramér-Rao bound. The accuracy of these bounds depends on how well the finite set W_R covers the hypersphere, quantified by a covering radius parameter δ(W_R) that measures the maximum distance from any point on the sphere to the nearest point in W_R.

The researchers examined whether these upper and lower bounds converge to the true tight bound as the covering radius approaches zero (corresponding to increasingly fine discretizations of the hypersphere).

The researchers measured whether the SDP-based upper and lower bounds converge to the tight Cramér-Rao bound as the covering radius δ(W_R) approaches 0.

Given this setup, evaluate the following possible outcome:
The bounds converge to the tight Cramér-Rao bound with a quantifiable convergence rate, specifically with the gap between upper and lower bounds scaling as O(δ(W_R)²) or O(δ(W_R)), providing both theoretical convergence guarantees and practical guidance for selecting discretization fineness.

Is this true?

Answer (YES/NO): YES